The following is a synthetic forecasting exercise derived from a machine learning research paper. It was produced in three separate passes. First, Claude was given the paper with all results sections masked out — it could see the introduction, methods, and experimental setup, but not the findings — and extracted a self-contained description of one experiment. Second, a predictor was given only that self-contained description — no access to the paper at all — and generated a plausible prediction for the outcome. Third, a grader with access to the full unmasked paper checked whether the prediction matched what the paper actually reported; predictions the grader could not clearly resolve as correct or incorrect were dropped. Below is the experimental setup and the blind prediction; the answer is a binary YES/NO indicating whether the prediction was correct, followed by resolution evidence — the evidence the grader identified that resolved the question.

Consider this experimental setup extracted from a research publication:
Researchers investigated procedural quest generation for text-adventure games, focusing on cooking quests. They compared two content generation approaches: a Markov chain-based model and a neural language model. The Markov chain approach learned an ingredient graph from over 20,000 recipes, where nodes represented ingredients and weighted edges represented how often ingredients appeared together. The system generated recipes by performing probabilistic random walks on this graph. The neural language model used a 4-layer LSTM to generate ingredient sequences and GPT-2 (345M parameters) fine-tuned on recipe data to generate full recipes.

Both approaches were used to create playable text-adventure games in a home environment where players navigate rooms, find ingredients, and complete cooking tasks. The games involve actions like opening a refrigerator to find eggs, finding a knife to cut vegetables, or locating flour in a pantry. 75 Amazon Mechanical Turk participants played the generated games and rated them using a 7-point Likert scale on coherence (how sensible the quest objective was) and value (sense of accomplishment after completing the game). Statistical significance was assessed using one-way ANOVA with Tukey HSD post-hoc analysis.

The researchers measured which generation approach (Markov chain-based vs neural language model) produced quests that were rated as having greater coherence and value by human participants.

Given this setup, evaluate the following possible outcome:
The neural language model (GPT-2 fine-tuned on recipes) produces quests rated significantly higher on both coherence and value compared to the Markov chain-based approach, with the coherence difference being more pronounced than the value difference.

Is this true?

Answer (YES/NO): NO